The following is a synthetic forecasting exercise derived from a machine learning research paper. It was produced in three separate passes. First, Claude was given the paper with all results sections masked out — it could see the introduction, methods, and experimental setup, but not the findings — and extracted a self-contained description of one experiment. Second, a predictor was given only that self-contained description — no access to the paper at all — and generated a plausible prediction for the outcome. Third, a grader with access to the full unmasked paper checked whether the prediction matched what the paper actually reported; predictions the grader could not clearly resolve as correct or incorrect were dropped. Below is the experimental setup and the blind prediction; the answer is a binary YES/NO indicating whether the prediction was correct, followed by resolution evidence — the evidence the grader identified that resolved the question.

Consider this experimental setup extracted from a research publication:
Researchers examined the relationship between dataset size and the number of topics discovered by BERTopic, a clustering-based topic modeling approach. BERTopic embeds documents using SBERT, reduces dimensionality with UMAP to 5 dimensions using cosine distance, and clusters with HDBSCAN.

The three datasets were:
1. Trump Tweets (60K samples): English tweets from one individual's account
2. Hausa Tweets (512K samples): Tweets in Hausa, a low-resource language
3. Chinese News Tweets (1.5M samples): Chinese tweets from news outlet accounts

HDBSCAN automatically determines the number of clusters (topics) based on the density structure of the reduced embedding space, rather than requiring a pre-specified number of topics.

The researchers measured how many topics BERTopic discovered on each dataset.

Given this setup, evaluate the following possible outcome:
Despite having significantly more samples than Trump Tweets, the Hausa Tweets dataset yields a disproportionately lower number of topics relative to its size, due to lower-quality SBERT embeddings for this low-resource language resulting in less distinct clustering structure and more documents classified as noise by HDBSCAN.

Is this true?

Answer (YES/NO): NO